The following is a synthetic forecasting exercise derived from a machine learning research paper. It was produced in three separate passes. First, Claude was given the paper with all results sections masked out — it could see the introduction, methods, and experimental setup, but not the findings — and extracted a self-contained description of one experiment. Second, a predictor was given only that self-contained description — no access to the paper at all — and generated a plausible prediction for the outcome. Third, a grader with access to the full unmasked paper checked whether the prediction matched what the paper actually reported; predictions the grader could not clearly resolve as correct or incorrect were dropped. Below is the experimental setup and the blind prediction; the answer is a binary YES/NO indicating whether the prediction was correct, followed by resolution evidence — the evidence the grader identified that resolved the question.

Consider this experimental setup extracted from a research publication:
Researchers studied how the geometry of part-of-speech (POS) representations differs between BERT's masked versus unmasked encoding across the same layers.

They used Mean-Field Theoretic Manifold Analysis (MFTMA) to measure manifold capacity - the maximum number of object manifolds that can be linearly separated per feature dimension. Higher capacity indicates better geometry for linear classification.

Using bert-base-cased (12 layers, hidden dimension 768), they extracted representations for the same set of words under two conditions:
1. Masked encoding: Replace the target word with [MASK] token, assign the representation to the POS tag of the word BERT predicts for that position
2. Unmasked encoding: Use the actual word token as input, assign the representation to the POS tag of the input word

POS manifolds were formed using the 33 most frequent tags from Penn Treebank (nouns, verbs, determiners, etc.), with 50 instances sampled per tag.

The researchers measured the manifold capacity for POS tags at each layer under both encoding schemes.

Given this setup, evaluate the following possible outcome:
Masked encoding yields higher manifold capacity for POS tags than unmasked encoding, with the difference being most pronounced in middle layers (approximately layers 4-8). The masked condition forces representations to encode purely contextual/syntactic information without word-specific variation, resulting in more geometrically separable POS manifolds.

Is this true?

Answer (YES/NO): NO